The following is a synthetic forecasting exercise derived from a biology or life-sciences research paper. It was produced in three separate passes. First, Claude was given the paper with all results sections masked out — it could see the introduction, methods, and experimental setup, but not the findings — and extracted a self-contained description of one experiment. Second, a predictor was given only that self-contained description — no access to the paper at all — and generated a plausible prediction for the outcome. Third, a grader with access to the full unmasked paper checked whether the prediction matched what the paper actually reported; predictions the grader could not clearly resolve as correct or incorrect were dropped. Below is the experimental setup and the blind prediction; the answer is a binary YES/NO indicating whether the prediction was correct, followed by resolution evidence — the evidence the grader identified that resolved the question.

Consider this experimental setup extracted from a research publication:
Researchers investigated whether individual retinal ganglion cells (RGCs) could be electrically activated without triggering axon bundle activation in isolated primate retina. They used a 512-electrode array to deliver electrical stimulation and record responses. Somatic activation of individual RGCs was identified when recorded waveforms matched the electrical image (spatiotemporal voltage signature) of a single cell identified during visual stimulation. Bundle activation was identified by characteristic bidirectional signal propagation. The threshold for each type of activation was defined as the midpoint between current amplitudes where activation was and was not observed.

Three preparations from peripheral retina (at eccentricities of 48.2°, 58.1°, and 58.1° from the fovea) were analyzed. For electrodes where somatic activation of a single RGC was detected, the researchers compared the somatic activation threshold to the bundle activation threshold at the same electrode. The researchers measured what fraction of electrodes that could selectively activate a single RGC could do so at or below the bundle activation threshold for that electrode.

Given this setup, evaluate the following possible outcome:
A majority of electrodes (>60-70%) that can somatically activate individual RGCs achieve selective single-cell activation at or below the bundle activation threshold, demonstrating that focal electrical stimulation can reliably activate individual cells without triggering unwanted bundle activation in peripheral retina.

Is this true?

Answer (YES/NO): NO